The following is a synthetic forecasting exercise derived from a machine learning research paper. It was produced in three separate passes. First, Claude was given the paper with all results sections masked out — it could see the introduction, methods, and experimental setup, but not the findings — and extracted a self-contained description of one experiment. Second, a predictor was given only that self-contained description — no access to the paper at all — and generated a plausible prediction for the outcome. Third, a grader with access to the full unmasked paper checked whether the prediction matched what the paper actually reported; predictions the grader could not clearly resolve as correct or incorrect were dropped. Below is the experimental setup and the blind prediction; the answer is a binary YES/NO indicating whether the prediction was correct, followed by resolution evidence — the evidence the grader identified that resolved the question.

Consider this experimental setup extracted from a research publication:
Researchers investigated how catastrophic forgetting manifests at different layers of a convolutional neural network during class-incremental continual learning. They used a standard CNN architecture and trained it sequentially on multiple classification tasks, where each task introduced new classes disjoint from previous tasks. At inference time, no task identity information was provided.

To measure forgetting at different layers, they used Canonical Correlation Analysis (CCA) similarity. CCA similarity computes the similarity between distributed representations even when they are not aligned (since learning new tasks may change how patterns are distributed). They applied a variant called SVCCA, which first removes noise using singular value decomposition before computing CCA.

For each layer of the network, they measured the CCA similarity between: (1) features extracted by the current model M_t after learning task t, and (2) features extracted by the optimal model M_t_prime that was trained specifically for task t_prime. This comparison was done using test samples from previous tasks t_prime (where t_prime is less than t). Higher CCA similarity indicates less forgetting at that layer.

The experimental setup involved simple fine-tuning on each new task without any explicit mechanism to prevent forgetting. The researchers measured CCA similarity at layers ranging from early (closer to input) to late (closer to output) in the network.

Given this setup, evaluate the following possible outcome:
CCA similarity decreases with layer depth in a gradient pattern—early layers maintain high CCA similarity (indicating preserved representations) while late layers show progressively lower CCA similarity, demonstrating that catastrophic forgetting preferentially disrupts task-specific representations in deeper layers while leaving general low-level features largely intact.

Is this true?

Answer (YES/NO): YES